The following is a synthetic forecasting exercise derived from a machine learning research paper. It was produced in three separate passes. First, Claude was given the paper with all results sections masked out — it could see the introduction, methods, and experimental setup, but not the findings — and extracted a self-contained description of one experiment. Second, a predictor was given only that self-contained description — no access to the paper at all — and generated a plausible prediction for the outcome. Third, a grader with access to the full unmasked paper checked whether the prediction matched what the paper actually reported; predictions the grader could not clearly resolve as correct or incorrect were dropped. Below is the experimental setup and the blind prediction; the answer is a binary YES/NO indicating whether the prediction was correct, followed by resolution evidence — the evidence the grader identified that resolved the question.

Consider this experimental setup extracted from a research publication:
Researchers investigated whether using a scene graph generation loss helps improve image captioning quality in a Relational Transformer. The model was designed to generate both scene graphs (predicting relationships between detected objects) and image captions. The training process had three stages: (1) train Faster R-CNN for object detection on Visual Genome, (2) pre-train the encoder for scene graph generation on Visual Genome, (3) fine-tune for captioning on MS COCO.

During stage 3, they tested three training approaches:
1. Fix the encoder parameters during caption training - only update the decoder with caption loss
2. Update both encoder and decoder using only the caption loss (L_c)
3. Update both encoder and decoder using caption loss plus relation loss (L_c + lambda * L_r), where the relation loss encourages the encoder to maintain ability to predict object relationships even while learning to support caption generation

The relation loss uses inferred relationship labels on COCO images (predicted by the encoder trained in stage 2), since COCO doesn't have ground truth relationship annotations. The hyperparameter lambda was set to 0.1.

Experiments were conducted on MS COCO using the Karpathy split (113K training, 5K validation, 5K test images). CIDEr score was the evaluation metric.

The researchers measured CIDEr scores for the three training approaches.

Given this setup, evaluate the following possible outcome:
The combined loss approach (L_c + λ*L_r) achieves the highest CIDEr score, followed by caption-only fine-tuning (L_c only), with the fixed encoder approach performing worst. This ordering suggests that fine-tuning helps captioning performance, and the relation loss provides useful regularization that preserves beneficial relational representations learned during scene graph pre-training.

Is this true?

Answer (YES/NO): YES